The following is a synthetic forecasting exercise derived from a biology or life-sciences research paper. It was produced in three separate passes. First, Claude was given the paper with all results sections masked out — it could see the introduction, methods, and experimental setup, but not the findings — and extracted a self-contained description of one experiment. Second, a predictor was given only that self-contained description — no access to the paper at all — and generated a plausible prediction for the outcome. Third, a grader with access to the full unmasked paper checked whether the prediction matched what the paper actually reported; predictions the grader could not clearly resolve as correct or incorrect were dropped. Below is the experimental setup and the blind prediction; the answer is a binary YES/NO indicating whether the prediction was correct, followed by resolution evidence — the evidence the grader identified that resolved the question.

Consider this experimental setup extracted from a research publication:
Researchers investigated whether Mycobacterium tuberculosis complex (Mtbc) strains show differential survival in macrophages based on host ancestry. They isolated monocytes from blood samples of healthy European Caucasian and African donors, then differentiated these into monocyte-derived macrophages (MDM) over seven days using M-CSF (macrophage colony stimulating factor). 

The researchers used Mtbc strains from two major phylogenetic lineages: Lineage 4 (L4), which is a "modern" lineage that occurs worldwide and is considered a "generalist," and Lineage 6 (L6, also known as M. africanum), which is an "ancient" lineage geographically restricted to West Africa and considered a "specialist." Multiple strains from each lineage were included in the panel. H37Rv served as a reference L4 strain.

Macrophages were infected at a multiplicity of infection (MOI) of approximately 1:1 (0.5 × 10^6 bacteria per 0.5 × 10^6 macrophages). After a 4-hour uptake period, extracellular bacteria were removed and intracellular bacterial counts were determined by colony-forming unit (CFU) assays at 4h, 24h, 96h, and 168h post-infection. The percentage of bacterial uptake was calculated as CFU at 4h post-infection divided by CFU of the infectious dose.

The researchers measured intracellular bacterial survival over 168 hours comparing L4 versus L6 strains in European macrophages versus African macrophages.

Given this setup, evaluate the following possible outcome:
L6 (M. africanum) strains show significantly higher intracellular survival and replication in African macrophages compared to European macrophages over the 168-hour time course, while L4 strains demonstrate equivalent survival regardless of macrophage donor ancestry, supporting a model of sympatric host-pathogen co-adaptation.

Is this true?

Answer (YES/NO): YES